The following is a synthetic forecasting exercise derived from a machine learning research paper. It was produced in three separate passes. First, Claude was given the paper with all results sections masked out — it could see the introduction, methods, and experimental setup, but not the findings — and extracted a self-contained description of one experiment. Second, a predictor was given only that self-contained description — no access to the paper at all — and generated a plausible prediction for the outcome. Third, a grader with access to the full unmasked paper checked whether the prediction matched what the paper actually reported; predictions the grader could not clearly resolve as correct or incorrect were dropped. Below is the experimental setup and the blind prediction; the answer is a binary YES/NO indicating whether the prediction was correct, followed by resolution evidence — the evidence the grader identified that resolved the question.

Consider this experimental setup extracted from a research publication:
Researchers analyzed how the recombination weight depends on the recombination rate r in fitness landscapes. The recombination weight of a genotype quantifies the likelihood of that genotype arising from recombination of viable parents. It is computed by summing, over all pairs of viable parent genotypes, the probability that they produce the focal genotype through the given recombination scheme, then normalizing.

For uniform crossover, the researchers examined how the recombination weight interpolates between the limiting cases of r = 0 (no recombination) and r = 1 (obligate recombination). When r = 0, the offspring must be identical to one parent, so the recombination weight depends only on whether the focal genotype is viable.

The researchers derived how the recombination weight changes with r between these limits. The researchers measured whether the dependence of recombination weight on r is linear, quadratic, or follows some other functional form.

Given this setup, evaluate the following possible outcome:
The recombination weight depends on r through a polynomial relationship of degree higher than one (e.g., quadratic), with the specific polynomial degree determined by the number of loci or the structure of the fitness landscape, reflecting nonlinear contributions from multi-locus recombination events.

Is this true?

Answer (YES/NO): NO